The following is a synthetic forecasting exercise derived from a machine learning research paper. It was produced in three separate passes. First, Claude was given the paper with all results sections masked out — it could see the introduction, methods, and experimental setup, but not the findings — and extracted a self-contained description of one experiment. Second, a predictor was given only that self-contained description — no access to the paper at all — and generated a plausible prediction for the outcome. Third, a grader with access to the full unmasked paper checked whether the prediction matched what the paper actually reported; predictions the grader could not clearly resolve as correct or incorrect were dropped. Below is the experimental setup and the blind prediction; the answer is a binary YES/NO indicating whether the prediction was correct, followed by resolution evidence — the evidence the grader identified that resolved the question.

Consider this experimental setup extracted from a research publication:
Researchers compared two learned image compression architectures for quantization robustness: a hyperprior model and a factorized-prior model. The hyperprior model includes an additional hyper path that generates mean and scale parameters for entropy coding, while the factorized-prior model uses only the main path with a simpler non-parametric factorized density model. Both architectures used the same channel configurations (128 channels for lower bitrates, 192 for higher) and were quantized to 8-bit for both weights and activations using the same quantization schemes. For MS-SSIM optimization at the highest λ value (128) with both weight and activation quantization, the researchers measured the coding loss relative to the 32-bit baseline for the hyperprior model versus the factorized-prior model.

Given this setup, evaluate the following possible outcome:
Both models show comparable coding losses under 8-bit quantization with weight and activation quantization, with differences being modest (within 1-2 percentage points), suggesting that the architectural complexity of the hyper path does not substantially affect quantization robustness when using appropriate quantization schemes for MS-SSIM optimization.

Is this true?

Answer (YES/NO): NO